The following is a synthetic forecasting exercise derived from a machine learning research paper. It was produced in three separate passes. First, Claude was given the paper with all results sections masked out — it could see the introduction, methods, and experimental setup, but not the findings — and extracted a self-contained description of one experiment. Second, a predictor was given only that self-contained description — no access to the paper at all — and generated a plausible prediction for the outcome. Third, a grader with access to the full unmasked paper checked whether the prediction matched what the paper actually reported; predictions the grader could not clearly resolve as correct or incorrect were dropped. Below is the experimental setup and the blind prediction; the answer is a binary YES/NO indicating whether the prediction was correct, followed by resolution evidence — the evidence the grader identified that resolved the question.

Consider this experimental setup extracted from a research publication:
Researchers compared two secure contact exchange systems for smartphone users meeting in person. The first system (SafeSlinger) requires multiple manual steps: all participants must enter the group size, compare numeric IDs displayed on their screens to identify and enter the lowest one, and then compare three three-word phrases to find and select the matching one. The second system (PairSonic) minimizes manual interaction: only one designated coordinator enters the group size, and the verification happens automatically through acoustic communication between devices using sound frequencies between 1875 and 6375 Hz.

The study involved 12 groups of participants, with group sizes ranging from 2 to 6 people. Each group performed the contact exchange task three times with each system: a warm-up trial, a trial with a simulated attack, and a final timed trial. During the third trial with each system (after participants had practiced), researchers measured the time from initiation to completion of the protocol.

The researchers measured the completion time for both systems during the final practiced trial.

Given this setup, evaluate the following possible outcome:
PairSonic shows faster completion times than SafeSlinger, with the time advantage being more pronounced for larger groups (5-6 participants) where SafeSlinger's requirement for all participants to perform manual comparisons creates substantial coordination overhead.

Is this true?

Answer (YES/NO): NO